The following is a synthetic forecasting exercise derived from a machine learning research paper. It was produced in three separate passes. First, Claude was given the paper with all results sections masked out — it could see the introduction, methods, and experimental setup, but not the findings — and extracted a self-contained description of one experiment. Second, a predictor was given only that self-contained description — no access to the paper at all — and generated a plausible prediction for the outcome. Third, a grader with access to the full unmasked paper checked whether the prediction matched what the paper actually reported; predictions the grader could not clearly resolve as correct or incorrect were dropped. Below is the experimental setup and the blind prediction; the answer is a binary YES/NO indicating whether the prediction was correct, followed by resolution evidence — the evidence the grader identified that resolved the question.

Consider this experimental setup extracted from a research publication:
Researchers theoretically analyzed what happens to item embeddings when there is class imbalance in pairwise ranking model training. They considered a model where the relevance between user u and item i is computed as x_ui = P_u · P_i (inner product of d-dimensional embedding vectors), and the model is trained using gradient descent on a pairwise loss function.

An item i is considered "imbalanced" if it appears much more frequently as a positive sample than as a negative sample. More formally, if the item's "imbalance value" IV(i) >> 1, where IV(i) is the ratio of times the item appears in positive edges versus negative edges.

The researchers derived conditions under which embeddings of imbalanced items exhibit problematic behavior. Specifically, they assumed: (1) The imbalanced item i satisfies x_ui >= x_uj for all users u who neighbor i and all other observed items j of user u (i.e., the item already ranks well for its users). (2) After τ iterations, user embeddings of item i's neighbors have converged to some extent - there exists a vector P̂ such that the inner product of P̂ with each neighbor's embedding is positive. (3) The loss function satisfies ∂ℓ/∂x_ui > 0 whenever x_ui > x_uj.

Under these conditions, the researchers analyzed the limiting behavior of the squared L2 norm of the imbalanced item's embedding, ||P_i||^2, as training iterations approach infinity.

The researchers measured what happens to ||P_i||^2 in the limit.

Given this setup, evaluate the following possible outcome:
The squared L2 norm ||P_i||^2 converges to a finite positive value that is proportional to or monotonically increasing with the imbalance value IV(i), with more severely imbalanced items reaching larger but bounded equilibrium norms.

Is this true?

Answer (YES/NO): NO